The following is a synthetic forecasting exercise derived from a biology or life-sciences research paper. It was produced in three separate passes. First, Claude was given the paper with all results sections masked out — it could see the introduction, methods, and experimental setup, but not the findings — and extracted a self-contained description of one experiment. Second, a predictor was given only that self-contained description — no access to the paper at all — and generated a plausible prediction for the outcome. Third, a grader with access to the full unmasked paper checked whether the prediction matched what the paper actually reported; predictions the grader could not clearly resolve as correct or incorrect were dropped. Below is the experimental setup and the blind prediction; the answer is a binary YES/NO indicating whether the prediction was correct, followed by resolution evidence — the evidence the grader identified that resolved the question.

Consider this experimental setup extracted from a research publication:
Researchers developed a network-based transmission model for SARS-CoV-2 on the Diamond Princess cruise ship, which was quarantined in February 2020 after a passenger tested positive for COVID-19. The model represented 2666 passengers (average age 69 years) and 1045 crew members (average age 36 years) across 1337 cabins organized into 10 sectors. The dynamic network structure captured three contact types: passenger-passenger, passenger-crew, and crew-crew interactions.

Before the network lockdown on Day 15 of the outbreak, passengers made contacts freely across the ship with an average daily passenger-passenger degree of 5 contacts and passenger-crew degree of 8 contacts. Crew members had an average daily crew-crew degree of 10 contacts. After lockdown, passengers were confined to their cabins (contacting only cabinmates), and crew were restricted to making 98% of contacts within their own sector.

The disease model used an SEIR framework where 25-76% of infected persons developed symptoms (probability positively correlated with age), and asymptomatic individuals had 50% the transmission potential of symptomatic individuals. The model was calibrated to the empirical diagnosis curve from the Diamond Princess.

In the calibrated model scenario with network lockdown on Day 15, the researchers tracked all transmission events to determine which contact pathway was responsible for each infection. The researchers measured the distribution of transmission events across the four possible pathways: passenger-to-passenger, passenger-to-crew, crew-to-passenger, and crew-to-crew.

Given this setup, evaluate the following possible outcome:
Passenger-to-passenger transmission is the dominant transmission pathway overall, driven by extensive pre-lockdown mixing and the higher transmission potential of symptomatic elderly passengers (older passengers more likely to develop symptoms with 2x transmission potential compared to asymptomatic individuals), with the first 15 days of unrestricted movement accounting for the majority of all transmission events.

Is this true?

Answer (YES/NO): YES